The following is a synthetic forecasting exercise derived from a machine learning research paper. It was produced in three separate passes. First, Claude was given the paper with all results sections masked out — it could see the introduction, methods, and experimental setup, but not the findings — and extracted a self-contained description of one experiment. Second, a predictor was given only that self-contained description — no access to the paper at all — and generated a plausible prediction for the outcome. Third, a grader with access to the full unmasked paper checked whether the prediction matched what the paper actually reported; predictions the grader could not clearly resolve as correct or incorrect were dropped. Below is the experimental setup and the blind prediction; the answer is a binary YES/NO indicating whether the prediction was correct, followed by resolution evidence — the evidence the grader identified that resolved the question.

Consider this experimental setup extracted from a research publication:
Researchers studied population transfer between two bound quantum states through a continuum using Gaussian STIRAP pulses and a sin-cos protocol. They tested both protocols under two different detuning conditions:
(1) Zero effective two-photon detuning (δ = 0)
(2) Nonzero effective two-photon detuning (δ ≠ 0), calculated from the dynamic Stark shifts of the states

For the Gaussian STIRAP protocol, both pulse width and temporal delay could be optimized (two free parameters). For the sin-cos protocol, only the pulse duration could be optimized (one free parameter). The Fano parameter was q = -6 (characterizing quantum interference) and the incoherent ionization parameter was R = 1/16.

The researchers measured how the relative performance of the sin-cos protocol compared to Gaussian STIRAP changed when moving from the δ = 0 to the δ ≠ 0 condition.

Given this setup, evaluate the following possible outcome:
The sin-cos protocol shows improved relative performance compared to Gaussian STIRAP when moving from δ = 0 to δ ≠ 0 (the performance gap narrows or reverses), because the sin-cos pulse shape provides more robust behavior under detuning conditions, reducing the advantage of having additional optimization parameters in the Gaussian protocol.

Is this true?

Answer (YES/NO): NO